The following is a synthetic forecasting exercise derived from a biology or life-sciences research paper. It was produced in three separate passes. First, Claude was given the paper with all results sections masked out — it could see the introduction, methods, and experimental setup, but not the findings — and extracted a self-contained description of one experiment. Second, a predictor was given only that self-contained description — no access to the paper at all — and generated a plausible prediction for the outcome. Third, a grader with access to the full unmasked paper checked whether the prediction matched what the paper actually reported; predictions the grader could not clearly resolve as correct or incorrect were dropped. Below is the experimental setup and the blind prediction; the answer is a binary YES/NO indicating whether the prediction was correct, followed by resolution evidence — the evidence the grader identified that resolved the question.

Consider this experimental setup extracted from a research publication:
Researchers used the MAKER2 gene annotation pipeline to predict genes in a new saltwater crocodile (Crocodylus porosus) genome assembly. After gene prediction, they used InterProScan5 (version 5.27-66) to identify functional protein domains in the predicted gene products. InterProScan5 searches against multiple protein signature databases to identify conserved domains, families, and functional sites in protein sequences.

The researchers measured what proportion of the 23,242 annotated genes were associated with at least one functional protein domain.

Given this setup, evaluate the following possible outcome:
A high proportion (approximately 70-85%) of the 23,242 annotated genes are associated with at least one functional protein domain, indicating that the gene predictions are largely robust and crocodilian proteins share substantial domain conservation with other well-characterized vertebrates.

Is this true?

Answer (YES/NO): NO